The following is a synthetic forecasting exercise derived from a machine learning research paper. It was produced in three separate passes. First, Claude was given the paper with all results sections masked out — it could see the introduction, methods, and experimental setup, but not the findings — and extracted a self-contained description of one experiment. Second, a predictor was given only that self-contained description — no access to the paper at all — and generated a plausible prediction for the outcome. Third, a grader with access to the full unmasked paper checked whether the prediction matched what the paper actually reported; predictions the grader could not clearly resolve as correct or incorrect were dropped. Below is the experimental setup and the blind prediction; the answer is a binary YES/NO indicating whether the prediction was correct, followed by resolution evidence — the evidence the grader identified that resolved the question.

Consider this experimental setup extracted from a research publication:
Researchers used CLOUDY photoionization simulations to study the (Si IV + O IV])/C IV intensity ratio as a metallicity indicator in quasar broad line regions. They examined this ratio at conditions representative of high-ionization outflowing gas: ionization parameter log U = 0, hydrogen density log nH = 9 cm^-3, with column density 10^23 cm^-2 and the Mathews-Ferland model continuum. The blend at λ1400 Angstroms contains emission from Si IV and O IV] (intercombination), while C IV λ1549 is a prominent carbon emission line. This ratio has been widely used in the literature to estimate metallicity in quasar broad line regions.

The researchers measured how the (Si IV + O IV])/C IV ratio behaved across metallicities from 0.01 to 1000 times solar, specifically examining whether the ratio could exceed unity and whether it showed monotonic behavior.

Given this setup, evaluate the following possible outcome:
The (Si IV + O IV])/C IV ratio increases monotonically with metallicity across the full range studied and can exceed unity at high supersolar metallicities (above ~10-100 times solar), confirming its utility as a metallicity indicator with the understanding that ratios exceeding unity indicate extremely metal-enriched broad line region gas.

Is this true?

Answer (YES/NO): NO